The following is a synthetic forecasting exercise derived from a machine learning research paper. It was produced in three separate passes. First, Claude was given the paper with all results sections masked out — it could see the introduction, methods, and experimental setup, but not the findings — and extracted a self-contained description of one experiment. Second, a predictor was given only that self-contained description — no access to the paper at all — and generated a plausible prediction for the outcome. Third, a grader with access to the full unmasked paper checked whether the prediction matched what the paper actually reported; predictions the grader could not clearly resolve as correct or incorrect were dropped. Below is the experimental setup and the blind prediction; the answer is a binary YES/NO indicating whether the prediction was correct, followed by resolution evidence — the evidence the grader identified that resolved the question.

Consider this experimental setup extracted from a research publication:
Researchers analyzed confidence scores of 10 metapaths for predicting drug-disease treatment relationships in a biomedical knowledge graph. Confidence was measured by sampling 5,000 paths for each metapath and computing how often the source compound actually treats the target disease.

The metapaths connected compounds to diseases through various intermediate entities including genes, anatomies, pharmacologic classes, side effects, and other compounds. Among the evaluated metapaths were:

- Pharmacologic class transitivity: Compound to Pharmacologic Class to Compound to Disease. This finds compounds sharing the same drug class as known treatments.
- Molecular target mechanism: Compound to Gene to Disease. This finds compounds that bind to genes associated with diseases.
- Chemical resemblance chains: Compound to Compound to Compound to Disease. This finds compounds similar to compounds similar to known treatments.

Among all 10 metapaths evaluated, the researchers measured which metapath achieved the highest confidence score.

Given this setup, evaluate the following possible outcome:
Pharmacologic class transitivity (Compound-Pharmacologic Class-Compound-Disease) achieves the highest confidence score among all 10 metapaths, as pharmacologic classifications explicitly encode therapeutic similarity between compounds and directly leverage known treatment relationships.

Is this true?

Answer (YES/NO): YES